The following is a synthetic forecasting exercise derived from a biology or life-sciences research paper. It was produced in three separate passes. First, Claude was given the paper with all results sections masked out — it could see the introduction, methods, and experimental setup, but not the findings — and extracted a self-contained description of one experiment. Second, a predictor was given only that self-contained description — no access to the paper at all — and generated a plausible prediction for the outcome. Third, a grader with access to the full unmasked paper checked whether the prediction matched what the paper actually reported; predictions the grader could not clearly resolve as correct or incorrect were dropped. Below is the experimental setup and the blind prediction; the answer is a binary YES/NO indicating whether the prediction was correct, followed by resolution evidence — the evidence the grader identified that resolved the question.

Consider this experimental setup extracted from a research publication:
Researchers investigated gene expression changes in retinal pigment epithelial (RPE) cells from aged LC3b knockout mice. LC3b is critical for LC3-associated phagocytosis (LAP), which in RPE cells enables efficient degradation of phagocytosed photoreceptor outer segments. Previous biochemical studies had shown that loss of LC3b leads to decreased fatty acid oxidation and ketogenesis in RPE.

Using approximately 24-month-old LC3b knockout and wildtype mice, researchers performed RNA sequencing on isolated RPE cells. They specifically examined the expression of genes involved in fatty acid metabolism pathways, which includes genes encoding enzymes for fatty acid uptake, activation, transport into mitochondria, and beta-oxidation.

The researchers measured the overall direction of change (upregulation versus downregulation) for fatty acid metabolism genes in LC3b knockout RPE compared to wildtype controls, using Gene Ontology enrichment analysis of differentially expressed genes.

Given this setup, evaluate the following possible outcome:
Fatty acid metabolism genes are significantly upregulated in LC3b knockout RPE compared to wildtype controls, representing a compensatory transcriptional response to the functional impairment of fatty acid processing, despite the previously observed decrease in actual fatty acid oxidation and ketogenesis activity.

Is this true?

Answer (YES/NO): NO